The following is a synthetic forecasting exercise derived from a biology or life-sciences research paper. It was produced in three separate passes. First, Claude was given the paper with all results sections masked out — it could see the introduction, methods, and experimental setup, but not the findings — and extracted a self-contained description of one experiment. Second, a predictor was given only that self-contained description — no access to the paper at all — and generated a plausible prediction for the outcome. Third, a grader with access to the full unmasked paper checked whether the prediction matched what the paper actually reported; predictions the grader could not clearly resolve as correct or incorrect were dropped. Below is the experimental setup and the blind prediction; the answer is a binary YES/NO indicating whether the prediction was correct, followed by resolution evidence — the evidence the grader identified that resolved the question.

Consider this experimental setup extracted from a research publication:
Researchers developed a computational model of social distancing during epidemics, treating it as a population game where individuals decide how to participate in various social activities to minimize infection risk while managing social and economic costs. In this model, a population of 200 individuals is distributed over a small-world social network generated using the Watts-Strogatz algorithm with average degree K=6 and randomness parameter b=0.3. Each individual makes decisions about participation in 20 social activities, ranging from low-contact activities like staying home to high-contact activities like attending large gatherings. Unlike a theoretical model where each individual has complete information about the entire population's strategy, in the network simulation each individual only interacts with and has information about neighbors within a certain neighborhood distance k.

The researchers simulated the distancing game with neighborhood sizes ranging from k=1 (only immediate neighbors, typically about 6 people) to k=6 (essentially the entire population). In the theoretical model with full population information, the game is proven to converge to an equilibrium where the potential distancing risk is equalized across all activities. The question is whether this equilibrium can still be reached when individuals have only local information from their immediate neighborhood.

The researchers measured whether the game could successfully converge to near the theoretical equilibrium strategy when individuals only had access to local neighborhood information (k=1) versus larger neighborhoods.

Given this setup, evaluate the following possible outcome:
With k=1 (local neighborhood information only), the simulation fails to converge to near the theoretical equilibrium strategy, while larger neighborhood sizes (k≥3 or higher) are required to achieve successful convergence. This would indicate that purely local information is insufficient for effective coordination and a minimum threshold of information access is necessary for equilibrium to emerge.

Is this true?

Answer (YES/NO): NO